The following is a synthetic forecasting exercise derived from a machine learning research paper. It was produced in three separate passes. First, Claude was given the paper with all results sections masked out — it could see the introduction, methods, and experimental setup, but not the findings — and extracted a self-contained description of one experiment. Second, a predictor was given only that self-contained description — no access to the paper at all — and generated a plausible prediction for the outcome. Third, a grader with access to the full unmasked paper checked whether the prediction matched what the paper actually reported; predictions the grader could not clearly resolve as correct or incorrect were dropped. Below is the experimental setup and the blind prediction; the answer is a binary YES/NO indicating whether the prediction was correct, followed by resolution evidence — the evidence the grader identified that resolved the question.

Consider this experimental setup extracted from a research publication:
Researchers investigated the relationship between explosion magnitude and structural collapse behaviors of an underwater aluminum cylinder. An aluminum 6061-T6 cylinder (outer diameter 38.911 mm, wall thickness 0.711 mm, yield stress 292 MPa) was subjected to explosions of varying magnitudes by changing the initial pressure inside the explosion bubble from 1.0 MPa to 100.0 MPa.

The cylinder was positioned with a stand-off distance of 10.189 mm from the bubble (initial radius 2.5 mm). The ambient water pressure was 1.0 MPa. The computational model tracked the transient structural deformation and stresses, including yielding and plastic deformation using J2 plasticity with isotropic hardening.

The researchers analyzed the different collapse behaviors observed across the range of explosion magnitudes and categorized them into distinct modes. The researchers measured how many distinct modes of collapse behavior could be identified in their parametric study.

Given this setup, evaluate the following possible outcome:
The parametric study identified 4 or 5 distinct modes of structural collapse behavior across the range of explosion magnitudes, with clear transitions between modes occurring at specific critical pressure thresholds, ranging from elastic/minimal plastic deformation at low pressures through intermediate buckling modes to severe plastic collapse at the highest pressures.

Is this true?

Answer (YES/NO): NO